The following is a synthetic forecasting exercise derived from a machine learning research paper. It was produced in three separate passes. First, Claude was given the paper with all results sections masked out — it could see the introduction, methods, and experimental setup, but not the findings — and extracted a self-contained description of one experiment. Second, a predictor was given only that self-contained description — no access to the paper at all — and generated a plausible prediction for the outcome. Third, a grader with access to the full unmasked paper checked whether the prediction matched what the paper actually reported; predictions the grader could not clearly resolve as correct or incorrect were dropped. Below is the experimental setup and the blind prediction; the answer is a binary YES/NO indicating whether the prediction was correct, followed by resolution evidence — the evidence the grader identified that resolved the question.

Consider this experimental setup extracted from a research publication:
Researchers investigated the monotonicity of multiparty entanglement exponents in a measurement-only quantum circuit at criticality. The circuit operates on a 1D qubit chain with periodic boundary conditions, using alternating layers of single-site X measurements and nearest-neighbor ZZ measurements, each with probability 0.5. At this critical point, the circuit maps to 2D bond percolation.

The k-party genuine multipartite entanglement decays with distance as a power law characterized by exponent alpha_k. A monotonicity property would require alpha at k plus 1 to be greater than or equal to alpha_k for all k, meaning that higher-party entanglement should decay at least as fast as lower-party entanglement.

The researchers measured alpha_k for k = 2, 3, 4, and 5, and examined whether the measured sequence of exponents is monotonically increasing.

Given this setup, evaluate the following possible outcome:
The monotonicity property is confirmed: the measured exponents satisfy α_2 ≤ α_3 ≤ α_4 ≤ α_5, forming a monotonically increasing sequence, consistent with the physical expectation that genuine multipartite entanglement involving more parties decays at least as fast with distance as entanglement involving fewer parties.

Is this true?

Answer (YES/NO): YES